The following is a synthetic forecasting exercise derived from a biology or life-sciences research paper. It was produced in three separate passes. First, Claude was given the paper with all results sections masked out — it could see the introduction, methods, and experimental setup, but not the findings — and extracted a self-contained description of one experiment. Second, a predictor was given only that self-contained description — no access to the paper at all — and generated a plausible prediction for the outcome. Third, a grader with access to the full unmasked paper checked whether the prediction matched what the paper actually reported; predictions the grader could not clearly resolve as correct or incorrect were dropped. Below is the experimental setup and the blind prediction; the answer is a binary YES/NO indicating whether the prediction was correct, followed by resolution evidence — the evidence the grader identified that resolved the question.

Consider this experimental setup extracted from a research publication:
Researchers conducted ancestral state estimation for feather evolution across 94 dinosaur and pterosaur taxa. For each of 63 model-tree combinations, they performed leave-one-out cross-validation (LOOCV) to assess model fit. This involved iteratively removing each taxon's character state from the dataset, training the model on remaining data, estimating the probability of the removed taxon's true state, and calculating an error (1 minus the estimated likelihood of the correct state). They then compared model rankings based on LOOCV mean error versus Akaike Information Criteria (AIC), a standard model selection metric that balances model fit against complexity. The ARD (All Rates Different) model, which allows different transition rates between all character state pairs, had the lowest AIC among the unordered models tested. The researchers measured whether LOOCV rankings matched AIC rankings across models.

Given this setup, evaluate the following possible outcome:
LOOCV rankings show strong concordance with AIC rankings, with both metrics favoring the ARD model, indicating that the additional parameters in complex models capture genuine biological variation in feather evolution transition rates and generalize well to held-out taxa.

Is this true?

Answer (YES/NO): NO